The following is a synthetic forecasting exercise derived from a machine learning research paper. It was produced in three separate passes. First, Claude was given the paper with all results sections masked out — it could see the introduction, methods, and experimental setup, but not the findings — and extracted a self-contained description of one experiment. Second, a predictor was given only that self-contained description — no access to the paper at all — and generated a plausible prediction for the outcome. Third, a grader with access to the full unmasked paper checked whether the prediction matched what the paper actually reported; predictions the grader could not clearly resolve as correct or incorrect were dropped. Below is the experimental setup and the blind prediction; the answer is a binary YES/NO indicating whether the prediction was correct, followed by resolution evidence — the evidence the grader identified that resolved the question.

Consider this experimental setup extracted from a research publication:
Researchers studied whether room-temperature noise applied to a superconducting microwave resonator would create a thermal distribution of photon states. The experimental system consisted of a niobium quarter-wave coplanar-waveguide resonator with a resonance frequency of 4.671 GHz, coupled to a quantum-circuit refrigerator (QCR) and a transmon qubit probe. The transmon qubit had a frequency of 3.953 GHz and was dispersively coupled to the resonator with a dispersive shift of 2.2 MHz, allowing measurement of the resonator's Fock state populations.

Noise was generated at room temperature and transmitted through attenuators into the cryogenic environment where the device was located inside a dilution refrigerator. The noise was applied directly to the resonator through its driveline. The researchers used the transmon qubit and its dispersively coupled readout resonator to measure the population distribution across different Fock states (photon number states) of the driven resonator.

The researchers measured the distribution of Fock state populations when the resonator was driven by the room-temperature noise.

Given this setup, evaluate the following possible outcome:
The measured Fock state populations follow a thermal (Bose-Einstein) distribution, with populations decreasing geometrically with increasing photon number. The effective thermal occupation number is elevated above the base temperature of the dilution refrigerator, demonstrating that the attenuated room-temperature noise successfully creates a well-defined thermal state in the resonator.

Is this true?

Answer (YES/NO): YES